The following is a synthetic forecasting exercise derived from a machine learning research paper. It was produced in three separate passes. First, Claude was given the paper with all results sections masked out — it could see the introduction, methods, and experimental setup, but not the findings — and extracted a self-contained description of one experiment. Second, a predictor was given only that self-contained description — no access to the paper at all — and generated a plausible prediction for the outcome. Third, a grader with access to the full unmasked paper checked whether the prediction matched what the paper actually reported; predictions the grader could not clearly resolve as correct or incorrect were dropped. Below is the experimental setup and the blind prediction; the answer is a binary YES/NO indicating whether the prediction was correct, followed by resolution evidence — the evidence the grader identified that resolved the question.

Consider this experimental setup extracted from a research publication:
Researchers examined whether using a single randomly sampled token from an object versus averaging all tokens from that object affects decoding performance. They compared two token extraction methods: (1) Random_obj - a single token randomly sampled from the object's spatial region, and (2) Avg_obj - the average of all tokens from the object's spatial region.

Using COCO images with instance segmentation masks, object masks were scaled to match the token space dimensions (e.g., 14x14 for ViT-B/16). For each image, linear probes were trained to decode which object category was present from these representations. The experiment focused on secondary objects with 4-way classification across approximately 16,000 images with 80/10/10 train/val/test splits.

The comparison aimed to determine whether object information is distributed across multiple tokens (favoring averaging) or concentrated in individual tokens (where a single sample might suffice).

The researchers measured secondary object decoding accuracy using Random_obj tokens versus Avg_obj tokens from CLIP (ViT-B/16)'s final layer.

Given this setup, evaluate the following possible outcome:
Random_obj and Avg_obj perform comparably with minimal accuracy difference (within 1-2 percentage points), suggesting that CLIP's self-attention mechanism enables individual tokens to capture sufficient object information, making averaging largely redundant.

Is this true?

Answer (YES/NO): YES